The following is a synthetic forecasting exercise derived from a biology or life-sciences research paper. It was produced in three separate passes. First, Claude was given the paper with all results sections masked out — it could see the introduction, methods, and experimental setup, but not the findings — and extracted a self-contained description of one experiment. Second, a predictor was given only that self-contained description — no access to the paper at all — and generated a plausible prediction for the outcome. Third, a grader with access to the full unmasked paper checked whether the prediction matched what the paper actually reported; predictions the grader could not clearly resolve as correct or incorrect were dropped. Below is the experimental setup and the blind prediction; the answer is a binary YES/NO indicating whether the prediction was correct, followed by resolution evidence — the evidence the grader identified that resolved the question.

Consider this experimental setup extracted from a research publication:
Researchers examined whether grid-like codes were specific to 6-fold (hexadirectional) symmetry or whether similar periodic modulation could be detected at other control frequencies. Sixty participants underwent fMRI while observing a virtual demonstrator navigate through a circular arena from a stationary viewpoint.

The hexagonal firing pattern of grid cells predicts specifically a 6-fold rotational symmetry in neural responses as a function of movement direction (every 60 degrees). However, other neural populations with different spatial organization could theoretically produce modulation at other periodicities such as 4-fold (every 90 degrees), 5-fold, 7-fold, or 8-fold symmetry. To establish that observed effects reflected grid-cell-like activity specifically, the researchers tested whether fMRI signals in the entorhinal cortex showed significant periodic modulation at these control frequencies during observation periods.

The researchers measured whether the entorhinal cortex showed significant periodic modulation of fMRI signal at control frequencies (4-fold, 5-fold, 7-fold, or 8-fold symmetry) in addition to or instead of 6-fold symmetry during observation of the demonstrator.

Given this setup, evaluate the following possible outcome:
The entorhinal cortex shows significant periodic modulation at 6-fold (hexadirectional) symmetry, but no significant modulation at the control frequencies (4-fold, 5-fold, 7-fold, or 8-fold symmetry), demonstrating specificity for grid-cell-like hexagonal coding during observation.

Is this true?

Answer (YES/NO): NO